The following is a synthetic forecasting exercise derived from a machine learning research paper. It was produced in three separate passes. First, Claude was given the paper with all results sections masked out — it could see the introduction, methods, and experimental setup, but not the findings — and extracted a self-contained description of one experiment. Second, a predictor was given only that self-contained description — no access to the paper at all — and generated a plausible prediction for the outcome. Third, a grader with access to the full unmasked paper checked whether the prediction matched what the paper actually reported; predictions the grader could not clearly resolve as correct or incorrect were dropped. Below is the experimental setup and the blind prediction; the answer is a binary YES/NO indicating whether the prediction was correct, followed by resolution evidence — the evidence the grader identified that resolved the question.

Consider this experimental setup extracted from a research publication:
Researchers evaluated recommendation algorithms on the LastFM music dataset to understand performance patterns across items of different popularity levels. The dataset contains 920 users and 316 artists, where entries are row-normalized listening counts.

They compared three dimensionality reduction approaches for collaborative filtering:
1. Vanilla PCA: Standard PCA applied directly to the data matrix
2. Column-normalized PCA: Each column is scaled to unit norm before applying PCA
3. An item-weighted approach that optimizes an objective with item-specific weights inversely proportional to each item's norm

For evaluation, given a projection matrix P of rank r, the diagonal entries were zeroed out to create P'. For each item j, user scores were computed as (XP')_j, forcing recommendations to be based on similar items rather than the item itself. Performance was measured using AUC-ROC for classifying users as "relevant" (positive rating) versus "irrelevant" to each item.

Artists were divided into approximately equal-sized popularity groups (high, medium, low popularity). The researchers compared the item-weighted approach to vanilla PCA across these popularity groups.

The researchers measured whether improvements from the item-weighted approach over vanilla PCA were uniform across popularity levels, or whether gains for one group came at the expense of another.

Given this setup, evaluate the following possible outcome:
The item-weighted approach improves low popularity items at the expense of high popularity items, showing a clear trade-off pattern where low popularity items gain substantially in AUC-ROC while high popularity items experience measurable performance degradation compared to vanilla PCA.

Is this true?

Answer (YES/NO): NO